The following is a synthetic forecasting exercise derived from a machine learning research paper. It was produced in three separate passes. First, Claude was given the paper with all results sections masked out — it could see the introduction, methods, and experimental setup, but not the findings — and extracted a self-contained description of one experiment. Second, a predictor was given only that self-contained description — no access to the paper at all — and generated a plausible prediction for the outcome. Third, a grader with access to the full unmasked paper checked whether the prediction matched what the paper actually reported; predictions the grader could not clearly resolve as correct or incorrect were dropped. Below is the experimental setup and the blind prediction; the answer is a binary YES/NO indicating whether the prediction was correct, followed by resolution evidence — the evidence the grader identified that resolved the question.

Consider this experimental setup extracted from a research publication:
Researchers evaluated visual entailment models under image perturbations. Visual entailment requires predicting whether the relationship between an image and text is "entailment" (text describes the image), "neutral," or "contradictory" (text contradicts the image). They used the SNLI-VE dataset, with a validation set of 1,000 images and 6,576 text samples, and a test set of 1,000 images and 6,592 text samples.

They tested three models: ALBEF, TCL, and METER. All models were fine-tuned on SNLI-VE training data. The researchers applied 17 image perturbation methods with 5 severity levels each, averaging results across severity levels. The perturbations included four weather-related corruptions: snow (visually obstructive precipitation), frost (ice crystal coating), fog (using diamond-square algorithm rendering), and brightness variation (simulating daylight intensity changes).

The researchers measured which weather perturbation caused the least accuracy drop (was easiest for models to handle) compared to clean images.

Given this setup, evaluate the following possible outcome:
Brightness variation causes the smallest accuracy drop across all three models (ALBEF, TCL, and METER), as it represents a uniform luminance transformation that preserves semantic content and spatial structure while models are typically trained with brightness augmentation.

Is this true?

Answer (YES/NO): YES